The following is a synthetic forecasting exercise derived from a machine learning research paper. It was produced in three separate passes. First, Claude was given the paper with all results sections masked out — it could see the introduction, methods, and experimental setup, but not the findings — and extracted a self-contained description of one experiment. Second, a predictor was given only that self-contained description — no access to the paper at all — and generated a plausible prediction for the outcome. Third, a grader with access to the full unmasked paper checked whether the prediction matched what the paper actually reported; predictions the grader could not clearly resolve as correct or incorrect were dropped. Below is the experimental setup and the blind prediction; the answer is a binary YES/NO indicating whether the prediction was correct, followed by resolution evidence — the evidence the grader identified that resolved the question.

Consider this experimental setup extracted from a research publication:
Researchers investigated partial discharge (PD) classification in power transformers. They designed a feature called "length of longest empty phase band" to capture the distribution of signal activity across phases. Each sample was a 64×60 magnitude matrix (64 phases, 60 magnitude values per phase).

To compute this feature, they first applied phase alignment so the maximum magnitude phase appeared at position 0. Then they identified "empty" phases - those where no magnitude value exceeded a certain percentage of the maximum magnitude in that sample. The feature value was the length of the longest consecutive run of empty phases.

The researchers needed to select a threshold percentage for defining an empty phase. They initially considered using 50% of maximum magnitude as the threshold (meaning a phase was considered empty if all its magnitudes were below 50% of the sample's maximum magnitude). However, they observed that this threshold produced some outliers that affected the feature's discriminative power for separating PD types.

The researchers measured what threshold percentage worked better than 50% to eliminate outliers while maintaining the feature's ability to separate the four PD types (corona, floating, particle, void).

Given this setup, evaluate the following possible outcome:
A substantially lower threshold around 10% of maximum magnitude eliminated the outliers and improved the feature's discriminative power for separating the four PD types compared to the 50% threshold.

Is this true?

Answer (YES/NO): NO